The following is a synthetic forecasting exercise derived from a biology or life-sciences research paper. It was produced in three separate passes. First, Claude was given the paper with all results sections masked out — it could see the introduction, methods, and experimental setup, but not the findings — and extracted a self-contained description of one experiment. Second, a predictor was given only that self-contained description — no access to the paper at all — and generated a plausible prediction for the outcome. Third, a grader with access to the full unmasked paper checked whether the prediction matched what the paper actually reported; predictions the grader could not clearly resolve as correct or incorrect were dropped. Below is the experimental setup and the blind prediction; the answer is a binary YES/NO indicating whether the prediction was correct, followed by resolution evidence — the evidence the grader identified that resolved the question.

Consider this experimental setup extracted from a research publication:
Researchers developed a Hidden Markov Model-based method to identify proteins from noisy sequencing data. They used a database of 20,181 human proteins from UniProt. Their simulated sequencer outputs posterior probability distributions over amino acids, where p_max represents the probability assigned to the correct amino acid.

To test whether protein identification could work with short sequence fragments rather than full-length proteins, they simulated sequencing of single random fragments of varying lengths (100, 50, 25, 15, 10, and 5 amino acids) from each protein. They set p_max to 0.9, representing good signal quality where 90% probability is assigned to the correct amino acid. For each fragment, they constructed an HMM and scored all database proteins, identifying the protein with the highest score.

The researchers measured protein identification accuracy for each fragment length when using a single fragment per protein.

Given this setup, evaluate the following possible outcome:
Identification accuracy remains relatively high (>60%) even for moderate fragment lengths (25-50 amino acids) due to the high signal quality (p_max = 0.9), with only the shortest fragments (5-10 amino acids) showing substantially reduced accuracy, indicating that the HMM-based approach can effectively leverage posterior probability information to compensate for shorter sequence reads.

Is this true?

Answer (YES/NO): NO